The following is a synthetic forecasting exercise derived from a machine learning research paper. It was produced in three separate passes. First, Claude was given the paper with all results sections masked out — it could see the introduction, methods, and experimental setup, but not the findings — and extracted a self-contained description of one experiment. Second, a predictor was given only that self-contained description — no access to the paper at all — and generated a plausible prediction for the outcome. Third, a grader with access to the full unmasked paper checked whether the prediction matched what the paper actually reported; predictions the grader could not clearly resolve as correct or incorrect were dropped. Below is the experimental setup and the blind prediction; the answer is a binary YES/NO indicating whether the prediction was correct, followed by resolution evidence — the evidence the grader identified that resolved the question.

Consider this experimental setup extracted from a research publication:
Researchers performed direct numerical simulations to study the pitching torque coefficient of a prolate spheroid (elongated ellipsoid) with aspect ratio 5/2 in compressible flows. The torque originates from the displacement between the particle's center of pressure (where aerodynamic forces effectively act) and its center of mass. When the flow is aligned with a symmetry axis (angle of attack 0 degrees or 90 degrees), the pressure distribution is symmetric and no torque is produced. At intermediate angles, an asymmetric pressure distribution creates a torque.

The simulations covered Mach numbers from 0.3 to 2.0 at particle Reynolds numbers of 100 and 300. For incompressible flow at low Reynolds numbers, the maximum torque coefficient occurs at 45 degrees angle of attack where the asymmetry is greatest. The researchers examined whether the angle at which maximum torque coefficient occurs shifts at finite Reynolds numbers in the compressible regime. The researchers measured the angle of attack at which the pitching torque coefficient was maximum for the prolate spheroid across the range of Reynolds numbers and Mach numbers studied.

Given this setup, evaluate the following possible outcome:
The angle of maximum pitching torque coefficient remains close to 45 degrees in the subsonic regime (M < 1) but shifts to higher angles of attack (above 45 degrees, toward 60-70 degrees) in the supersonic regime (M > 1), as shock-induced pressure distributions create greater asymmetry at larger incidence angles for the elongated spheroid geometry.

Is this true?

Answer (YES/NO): NO